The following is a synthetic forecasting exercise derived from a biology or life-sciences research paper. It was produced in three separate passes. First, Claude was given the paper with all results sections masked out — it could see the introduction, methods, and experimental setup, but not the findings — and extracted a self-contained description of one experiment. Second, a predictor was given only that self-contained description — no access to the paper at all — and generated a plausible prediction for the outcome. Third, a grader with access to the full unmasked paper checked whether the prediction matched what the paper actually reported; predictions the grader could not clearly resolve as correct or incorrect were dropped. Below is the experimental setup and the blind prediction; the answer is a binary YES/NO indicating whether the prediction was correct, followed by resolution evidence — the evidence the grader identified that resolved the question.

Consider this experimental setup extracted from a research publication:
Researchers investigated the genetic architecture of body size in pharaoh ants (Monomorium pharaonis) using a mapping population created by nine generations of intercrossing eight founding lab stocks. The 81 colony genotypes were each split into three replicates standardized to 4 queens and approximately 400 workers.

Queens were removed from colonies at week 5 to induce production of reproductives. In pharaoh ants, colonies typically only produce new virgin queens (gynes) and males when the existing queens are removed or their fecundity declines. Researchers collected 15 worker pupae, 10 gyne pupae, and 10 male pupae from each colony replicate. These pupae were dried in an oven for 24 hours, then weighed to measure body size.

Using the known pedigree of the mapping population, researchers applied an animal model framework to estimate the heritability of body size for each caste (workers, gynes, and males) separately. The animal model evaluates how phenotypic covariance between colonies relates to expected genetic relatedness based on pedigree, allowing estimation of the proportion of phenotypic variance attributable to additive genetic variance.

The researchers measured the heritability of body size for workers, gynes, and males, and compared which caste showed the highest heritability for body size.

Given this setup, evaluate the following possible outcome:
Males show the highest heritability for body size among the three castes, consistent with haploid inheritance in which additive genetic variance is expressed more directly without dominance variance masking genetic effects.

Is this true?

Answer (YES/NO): YES